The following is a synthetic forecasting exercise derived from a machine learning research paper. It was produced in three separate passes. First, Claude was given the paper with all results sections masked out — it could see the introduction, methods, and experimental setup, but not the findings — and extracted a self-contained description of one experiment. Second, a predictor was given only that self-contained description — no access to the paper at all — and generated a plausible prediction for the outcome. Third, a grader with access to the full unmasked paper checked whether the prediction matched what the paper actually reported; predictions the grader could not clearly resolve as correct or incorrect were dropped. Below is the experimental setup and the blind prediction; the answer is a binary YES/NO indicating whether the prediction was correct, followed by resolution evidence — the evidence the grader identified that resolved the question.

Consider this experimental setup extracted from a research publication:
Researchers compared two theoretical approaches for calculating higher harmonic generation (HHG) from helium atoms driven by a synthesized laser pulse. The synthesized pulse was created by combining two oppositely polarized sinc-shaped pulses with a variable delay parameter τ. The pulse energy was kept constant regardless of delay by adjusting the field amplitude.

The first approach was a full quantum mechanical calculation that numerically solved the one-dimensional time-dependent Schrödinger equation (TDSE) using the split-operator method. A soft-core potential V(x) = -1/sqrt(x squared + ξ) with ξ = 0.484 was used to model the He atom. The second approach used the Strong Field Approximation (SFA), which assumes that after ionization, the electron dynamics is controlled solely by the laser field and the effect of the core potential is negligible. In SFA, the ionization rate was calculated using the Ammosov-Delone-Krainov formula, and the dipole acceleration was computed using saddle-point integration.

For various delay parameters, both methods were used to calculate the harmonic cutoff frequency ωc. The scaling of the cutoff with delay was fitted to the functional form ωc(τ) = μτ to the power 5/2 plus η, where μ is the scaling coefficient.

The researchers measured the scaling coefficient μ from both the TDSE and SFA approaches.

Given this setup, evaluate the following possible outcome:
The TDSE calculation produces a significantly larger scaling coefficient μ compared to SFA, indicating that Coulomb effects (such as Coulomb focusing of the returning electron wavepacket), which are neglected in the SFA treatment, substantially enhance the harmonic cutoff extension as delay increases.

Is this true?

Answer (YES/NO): NO